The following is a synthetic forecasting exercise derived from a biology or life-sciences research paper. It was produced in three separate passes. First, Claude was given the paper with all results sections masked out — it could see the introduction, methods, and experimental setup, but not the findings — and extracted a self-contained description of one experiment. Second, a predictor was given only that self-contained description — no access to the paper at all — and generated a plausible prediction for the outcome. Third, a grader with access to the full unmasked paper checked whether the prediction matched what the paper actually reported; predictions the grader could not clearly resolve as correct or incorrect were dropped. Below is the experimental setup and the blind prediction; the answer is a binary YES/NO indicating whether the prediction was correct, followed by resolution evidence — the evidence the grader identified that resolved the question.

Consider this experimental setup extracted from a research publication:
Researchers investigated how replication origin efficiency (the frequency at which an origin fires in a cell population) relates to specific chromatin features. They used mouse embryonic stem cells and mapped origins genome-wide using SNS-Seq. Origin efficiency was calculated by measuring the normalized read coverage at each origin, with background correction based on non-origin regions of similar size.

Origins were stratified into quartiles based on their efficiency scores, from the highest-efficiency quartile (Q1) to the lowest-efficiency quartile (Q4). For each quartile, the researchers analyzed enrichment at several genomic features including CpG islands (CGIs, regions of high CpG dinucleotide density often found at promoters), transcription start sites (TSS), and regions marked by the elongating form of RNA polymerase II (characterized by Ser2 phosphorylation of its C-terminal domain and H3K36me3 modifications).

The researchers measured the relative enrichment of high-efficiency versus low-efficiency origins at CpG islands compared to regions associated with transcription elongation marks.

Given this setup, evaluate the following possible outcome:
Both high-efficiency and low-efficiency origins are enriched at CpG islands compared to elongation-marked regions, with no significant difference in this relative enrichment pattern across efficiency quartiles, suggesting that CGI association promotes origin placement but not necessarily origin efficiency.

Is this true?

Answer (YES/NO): NO